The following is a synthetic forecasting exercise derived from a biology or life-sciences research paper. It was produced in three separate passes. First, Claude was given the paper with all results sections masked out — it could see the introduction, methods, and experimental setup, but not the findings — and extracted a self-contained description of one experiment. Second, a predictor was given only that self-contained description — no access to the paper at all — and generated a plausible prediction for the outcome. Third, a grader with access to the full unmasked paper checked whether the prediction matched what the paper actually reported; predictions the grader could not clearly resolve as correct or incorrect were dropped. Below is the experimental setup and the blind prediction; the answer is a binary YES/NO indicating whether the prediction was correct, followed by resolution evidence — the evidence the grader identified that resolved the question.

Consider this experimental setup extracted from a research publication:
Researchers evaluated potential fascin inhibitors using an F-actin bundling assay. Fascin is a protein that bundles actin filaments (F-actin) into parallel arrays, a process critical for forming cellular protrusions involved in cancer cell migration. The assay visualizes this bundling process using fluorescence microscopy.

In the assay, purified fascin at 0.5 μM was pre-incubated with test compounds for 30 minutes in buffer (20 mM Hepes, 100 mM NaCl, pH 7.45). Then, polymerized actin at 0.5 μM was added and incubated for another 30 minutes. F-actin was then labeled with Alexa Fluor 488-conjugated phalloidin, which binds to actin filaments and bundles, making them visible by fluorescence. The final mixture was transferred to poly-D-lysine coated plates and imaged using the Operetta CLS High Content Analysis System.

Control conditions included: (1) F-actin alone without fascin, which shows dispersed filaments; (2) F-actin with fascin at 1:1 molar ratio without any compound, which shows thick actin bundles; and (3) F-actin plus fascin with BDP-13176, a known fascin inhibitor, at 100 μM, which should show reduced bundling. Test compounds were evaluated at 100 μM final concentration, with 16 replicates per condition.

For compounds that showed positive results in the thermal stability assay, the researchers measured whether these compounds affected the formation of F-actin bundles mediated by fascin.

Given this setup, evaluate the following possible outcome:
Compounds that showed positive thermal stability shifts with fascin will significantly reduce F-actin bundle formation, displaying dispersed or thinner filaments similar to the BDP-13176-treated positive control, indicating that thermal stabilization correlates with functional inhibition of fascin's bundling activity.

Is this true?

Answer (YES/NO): NO